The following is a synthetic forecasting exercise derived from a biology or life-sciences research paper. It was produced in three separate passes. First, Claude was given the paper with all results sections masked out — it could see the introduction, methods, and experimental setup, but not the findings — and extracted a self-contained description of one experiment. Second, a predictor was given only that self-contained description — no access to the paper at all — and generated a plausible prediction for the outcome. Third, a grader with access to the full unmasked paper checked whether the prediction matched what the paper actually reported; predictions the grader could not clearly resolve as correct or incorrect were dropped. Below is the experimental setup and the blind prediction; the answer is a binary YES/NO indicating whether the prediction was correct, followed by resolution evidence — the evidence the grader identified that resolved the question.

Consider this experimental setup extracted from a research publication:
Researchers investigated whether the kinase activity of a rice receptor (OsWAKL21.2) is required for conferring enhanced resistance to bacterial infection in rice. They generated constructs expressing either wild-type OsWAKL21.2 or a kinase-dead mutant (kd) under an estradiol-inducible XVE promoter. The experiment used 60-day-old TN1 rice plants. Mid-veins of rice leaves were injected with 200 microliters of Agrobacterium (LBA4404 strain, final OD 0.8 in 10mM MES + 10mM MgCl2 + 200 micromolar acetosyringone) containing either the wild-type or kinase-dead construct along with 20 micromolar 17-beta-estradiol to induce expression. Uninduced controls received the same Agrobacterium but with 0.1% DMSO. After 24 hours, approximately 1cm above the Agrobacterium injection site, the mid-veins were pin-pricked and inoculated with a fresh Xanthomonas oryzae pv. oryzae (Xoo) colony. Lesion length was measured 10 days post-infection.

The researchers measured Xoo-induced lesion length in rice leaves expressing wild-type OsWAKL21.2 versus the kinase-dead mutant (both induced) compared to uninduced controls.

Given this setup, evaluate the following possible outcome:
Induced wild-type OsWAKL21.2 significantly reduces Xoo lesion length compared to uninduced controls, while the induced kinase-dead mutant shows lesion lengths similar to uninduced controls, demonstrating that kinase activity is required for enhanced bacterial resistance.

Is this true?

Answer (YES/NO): YES